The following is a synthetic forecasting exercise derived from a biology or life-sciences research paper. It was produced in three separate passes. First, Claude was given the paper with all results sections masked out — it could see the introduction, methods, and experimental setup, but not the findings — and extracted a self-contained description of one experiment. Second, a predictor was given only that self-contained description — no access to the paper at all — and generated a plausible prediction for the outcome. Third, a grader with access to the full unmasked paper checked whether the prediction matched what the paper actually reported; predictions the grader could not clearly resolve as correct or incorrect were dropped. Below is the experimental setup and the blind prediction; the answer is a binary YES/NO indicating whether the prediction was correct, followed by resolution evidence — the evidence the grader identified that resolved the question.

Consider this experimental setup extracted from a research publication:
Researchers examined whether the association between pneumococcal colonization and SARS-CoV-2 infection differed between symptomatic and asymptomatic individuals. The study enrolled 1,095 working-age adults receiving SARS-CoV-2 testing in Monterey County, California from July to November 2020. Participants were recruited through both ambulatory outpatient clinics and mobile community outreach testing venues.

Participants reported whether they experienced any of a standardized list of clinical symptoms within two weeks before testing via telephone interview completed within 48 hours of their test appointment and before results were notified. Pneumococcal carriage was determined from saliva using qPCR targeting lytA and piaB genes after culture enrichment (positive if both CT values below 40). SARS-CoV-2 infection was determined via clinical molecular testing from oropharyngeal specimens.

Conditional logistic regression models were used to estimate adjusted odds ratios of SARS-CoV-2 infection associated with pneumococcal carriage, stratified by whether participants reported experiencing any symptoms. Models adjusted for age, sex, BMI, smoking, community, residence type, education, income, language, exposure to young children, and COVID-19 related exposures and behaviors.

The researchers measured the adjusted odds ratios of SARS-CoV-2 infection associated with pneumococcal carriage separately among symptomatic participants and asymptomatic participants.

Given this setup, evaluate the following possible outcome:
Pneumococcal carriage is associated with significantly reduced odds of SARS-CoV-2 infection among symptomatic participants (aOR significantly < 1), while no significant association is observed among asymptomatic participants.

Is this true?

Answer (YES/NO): NO